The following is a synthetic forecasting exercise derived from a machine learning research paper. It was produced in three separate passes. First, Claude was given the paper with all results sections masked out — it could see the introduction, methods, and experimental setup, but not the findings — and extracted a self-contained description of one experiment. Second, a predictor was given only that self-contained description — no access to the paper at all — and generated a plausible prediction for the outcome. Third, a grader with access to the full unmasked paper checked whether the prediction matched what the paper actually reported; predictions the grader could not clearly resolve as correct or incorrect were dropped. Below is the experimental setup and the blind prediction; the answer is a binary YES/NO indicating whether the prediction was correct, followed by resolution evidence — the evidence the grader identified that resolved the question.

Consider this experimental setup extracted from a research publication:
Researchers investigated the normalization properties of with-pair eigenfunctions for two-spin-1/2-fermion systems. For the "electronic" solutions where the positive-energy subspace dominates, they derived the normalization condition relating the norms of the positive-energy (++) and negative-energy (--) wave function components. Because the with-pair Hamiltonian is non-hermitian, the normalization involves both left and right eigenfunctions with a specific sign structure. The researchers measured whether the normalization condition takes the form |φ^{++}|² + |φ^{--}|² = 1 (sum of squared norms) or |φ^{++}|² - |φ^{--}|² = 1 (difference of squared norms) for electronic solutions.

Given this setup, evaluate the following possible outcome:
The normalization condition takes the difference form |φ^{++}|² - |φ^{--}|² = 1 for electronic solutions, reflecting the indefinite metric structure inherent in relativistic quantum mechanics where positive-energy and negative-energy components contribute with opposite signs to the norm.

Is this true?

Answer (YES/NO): YES